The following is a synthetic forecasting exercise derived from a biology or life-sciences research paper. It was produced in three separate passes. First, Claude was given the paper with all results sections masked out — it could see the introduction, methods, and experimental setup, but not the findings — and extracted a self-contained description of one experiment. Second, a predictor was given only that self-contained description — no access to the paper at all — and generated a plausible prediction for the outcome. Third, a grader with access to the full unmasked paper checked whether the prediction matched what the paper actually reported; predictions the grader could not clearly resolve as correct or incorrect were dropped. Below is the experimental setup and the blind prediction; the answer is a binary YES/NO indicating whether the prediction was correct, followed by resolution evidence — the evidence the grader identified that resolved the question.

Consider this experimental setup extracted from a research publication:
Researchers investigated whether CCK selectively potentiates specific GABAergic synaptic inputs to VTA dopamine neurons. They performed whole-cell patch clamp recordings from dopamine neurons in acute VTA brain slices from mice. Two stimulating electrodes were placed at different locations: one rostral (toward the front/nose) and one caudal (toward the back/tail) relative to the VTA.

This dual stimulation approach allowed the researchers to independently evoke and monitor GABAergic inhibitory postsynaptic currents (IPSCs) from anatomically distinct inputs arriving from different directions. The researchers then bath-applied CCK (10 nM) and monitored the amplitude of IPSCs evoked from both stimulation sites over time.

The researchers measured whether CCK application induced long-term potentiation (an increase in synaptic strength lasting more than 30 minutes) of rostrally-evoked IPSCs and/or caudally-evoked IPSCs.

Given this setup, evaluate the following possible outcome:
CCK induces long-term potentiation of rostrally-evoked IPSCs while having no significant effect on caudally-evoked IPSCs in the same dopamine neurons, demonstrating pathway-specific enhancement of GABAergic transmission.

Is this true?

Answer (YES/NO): NO